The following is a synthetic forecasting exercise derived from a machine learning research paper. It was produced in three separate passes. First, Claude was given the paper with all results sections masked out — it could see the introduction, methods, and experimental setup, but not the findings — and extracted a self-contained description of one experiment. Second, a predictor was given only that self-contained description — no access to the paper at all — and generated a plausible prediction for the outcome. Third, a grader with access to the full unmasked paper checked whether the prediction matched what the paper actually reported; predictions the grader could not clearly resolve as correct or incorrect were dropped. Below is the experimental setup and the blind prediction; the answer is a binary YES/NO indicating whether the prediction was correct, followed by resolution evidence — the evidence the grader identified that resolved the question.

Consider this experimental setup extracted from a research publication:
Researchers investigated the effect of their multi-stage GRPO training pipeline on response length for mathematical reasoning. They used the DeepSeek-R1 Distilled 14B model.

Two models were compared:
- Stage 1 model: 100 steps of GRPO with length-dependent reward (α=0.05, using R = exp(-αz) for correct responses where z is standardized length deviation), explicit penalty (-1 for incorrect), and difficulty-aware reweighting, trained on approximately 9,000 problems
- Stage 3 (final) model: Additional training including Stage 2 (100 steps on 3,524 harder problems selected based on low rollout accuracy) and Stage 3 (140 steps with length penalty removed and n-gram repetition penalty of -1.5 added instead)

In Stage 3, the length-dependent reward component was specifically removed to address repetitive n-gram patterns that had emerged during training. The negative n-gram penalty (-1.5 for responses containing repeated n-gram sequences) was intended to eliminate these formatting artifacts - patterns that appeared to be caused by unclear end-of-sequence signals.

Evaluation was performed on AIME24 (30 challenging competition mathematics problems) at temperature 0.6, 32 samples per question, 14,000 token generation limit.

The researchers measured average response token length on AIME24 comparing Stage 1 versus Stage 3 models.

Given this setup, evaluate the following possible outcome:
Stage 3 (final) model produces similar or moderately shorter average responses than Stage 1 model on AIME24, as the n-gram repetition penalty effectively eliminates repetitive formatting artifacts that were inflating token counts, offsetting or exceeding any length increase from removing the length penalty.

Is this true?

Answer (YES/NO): YES